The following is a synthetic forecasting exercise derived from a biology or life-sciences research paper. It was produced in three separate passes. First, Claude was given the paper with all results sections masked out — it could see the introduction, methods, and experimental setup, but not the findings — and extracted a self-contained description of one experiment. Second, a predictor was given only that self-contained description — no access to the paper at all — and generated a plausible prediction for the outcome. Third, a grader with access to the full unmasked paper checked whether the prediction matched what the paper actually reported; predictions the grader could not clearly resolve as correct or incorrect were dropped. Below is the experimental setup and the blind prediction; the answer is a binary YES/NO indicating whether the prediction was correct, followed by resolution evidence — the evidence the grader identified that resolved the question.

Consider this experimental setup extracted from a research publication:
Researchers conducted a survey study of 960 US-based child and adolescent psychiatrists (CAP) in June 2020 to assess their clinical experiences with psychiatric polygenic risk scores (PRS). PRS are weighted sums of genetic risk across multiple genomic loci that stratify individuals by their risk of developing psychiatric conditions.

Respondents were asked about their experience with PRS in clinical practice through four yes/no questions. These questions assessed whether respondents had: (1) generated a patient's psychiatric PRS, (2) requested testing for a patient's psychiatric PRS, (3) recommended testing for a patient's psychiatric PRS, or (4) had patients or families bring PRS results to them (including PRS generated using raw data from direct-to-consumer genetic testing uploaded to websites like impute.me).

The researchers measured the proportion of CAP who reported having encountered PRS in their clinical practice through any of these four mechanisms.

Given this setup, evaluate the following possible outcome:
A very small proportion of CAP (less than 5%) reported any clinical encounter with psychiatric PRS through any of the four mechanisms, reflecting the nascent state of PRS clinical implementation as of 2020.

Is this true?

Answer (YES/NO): NO